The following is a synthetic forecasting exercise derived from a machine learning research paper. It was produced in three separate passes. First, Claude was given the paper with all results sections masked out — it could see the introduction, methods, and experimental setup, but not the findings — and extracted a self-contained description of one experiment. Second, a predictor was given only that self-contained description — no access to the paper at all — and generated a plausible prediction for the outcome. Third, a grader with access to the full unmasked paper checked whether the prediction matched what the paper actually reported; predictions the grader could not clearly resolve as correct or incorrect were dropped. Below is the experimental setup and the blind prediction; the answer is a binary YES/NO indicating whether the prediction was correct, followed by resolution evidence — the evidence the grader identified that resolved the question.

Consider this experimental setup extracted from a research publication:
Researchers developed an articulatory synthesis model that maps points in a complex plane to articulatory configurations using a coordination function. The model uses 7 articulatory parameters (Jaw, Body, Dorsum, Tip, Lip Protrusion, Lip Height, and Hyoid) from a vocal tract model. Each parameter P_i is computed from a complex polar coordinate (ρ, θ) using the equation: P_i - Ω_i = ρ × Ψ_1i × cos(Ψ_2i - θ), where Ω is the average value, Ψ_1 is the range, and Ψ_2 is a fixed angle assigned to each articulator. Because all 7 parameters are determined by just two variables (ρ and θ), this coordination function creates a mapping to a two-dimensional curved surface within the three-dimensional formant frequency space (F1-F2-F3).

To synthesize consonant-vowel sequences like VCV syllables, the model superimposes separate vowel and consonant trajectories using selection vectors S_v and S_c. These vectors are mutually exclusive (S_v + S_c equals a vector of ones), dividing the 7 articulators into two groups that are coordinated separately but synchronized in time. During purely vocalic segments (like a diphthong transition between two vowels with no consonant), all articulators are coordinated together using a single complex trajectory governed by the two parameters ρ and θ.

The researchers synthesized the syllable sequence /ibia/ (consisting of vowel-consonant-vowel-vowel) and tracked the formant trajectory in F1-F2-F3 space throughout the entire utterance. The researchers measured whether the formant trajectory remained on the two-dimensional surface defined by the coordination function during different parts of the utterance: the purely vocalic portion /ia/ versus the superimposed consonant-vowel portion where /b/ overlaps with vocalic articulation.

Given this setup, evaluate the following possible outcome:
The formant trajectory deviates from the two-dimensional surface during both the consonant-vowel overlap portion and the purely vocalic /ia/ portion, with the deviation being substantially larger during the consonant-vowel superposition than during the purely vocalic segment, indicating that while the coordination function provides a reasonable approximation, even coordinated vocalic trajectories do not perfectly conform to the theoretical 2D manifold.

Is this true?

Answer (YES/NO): NO